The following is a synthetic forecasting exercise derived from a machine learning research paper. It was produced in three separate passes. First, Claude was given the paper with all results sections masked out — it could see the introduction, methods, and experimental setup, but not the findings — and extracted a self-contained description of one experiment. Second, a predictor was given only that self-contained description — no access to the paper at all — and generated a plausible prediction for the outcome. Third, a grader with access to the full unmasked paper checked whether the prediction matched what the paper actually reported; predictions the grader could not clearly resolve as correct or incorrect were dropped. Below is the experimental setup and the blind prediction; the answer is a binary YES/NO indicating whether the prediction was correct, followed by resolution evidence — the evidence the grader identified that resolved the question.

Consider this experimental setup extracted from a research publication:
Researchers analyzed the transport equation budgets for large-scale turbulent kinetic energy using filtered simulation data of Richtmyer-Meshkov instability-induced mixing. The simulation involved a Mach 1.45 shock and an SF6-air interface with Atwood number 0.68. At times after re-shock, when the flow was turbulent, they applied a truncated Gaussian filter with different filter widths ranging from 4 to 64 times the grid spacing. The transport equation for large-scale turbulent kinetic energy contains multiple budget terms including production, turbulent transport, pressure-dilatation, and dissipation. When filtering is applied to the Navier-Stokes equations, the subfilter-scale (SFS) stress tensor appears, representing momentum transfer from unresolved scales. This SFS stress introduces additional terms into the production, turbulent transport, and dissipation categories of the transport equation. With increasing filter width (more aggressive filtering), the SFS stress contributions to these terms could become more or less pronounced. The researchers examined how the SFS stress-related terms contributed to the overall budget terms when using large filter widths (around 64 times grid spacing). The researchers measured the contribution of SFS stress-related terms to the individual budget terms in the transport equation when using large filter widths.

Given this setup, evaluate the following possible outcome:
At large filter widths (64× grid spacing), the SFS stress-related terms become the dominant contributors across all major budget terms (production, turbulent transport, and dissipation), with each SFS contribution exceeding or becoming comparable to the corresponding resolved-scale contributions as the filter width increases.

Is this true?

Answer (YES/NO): NO